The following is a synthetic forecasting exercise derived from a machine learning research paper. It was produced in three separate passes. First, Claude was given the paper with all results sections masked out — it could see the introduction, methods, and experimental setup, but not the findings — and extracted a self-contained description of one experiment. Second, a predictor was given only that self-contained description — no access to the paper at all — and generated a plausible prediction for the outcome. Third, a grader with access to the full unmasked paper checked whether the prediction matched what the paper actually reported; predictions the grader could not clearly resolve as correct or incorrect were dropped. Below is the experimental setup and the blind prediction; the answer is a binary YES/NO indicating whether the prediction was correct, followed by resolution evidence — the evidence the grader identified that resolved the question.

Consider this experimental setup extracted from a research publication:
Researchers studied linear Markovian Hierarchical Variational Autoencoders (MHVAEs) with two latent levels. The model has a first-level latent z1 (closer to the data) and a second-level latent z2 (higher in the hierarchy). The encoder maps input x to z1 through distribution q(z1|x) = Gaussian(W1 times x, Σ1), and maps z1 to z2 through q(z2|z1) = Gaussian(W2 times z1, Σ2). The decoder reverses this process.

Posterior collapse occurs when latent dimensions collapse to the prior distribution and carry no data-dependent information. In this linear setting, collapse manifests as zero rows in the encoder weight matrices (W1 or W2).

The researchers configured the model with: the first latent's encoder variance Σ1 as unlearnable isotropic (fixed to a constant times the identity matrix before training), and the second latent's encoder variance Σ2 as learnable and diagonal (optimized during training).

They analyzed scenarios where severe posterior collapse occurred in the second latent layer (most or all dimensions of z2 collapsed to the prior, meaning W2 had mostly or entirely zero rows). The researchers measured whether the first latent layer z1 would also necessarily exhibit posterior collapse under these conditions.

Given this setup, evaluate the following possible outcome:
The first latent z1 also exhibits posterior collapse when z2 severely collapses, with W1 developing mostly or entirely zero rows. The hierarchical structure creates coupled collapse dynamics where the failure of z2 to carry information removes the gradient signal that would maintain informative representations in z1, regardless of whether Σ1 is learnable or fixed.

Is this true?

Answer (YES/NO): NO